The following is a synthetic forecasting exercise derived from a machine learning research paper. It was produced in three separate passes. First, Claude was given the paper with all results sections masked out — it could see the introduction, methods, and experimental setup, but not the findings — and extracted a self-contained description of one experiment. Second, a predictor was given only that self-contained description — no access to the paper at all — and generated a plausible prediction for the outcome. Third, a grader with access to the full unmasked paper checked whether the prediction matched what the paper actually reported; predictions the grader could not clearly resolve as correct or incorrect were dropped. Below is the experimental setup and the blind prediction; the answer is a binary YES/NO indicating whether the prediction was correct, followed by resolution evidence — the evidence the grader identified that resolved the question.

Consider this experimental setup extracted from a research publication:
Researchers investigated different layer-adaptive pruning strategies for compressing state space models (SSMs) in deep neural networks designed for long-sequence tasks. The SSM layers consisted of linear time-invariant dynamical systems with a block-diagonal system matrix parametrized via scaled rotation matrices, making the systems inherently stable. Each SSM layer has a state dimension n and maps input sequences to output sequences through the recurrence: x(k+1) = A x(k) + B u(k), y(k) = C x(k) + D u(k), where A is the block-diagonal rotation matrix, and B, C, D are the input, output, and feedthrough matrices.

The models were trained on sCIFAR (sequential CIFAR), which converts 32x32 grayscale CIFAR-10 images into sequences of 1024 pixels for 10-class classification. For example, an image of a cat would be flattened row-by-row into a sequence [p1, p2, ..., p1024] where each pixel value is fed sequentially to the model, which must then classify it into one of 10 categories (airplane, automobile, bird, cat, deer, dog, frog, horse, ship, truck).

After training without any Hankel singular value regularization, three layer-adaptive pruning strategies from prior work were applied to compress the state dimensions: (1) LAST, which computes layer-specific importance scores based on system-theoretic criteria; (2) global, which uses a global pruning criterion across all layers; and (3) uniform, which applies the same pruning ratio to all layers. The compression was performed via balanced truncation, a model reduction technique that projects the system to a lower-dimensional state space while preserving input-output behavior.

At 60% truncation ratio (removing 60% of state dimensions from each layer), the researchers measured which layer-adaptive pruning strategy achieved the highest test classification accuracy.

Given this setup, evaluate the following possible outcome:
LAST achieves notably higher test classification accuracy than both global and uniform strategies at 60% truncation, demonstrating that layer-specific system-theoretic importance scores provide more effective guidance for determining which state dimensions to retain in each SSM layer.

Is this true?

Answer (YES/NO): YES